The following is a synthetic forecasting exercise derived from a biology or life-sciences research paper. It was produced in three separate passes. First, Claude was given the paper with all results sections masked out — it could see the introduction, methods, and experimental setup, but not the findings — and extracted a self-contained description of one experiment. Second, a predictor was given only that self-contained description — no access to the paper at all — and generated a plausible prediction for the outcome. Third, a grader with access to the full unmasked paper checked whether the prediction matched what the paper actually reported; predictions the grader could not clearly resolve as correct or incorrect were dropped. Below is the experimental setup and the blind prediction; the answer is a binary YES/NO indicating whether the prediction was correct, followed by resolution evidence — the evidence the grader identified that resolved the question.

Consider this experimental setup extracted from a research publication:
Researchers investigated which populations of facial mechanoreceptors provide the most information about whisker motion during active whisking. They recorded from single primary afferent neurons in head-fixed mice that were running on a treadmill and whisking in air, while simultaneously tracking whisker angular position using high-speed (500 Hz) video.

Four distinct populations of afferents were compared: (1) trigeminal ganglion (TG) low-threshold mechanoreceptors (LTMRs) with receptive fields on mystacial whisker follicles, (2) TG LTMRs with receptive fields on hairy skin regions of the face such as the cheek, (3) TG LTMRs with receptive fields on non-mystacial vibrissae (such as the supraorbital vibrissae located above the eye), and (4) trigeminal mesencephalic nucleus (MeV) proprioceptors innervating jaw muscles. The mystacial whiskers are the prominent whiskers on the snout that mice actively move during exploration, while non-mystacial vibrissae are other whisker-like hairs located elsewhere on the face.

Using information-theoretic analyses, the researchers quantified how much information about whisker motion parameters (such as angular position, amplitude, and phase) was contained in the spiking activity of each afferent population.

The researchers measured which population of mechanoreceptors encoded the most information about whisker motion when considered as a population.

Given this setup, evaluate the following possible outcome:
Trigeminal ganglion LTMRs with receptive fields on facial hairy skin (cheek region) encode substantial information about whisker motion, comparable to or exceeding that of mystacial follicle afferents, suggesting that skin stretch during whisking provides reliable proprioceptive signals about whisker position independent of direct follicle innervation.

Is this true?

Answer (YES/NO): NO